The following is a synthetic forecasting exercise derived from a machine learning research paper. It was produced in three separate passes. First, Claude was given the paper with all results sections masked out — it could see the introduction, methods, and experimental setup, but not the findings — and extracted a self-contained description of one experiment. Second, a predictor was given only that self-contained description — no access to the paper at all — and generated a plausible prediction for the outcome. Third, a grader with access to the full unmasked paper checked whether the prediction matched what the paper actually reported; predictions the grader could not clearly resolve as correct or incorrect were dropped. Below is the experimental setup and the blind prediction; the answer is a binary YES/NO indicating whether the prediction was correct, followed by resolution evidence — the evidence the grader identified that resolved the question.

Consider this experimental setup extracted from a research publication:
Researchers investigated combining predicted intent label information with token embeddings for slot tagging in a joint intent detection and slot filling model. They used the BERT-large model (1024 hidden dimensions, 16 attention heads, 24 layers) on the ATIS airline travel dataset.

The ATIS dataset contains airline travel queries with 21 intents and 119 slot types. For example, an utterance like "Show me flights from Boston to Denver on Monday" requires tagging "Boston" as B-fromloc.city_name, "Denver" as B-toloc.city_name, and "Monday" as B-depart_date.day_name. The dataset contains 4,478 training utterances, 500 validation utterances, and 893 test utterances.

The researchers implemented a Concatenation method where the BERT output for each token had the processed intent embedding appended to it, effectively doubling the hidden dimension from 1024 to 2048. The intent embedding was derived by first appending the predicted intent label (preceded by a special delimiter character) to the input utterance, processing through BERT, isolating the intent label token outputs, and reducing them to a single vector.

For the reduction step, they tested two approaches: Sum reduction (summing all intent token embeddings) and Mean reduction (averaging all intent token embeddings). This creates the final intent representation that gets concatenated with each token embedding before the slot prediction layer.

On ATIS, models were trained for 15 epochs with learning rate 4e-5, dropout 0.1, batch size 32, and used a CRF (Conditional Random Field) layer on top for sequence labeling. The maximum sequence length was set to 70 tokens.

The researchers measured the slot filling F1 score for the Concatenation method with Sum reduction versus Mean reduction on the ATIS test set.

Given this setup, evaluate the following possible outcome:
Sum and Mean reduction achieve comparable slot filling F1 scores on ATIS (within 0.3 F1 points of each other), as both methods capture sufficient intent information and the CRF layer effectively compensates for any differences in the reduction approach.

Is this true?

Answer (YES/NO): NO